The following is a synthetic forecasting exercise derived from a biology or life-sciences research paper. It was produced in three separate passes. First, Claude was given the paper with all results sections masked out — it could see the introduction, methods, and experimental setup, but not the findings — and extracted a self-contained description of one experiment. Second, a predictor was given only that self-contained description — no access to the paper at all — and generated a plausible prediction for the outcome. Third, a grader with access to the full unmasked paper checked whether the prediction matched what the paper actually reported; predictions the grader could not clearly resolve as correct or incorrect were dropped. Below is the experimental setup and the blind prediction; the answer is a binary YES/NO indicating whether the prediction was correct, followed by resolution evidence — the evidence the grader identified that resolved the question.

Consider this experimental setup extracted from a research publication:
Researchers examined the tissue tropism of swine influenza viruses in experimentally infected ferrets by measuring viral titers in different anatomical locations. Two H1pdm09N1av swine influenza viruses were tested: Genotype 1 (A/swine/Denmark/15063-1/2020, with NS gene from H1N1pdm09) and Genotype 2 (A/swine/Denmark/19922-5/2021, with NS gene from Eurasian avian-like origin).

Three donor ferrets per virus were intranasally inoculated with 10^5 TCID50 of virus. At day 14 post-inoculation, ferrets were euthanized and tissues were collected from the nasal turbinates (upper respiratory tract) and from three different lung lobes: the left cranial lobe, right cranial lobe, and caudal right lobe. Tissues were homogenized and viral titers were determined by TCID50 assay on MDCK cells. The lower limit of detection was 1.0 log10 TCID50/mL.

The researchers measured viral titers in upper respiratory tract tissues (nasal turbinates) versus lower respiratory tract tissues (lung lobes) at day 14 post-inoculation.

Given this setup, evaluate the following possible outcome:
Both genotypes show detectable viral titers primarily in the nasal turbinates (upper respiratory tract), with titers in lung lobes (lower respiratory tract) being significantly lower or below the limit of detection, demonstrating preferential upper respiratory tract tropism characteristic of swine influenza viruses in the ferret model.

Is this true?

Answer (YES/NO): NO